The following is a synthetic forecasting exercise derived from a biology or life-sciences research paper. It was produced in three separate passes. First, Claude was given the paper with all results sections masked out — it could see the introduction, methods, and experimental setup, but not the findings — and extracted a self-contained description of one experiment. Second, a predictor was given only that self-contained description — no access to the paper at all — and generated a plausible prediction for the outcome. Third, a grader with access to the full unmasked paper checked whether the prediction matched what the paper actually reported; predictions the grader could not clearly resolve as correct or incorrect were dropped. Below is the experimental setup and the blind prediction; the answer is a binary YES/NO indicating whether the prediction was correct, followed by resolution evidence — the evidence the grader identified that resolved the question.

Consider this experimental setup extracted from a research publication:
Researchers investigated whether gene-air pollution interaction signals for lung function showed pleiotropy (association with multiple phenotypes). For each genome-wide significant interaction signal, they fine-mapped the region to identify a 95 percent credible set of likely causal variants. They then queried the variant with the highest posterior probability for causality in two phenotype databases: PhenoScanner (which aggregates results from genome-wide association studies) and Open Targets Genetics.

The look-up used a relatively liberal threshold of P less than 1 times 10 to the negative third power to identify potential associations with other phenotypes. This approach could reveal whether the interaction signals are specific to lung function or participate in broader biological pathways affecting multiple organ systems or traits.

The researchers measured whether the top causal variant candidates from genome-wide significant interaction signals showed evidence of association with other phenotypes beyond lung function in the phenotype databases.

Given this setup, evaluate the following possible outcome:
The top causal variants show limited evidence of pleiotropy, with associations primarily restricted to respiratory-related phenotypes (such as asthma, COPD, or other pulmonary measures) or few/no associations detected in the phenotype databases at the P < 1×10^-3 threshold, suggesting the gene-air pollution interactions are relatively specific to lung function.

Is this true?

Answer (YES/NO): NO